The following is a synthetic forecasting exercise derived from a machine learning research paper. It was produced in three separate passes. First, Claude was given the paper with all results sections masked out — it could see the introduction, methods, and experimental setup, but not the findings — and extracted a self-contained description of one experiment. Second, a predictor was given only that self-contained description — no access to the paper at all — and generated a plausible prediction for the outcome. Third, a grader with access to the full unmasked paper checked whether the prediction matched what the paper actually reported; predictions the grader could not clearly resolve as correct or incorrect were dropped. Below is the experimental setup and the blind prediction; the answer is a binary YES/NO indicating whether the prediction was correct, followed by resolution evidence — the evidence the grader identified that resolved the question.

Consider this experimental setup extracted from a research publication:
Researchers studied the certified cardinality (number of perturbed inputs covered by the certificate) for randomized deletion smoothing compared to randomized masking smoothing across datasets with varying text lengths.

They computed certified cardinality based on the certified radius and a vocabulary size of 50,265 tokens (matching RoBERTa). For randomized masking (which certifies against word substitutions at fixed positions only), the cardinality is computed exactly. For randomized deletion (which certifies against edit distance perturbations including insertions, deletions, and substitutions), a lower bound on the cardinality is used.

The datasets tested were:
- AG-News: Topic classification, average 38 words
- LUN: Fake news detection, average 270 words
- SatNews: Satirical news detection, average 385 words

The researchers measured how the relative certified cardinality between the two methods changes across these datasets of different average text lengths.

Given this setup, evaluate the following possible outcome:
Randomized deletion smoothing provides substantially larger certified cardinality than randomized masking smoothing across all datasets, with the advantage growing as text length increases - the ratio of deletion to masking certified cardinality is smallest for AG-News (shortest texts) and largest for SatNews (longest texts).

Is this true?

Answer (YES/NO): NO